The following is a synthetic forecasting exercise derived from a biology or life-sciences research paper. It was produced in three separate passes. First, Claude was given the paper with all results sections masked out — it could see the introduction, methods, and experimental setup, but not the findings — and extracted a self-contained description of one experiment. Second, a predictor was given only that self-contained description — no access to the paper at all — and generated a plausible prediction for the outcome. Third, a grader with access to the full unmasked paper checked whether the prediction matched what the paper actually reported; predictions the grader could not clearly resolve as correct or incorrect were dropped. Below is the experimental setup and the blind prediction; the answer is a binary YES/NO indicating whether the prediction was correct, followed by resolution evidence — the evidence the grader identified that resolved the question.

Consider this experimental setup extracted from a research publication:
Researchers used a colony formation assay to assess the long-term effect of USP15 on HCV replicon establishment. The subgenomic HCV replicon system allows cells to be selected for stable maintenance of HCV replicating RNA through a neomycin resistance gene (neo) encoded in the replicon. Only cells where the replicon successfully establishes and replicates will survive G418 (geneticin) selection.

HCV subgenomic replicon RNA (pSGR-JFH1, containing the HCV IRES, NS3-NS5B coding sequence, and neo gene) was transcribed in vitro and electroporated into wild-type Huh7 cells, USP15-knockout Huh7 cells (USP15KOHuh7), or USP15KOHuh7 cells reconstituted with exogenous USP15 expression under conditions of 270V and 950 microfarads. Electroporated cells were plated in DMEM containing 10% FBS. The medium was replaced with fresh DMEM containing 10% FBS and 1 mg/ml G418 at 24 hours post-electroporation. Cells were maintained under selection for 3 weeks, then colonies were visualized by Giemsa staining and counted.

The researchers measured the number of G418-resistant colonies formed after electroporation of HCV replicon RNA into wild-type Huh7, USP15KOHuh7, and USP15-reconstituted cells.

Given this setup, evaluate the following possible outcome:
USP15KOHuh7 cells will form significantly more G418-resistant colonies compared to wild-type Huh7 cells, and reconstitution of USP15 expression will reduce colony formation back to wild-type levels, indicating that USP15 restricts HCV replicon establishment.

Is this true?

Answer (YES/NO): NO